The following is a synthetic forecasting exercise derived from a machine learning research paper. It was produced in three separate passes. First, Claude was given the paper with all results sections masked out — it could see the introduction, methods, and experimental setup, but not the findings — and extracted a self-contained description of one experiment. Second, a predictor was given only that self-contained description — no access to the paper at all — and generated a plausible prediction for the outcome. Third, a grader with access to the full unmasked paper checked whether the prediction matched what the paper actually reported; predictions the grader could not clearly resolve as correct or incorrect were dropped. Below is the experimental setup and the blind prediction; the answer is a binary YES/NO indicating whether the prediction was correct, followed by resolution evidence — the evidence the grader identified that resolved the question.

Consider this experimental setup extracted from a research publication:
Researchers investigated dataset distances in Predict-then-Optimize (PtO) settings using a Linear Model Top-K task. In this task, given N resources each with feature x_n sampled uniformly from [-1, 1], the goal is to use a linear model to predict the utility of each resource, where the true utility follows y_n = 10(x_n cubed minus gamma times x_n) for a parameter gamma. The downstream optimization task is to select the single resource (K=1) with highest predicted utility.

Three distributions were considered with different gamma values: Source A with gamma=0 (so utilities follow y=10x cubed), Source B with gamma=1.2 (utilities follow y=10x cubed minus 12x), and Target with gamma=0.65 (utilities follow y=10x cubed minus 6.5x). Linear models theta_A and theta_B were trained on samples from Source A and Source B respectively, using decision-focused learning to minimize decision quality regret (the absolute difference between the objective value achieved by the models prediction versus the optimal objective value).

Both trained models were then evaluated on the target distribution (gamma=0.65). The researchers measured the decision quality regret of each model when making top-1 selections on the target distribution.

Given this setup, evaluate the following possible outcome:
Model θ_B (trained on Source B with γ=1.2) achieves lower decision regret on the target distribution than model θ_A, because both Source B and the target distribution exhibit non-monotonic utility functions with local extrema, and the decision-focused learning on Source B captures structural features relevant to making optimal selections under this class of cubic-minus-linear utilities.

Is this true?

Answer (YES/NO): NO